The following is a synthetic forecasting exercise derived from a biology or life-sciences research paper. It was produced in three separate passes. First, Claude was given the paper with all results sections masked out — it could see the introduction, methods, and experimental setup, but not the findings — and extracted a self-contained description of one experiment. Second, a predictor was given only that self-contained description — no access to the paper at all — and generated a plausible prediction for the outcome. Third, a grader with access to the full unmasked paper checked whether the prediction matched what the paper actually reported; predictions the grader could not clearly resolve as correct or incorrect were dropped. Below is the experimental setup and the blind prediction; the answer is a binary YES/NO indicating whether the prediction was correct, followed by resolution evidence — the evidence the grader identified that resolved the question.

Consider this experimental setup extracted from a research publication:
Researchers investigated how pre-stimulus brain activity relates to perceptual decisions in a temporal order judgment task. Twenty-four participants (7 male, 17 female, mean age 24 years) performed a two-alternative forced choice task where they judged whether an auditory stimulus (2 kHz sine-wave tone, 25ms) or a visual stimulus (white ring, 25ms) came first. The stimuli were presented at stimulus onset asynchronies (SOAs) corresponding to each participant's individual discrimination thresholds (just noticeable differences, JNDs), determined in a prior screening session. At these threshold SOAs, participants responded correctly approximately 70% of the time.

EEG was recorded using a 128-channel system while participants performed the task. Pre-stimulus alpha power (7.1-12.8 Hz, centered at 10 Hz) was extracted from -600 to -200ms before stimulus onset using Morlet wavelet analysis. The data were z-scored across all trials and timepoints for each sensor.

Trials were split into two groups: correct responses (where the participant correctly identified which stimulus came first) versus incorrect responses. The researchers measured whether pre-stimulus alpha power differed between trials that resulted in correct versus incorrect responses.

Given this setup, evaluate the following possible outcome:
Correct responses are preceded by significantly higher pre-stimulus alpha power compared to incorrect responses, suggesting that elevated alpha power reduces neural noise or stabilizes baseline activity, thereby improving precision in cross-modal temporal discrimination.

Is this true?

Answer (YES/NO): NO